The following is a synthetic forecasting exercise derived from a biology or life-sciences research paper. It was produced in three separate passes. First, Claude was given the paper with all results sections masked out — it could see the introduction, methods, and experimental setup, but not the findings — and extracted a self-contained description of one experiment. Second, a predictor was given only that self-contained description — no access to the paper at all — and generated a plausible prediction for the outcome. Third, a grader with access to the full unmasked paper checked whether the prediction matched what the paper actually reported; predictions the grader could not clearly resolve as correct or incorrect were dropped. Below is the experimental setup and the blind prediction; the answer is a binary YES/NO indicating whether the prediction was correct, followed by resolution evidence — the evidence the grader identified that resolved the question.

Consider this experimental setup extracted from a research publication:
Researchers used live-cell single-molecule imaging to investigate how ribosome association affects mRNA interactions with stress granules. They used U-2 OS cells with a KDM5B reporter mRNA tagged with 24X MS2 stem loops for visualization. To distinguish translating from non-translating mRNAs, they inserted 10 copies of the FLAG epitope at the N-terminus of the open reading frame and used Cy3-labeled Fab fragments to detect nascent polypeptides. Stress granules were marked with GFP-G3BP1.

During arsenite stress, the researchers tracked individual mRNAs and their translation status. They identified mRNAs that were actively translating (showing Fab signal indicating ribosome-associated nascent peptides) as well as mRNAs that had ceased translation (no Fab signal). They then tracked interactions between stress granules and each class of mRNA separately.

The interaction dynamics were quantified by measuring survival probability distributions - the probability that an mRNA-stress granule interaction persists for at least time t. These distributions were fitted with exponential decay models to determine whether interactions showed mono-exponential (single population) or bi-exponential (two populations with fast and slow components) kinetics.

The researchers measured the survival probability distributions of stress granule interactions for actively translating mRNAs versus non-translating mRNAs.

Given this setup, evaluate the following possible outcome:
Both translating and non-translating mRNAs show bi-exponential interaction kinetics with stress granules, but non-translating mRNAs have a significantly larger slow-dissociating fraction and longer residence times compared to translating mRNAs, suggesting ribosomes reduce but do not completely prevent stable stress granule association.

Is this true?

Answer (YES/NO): NO